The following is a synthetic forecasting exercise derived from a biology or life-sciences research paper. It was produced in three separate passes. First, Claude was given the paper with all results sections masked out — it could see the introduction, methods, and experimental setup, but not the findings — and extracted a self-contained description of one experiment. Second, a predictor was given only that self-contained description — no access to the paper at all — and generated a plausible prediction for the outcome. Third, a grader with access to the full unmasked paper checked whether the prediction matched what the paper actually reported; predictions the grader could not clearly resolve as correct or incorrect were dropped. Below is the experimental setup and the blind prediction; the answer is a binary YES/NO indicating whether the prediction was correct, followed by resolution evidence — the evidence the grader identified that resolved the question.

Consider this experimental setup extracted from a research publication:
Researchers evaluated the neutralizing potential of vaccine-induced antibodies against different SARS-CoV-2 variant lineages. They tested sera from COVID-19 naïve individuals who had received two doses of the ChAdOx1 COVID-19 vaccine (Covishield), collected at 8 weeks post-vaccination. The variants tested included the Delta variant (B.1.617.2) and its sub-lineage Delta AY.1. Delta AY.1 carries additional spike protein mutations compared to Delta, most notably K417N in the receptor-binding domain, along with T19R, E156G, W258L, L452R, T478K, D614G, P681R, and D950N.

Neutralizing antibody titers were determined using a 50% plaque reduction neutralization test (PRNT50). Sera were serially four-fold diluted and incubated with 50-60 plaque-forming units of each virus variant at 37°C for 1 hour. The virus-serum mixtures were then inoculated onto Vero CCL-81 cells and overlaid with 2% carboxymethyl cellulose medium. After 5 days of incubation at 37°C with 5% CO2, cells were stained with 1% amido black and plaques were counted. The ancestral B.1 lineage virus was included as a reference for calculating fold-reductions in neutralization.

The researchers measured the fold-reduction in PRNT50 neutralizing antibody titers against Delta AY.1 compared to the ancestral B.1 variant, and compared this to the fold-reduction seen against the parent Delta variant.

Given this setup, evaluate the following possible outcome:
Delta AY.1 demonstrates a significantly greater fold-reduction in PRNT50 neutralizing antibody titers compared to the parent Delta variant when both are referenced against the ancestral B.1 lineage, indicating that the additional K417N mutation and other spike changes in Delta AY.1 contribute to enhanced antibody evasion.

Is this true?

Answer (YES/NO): NO